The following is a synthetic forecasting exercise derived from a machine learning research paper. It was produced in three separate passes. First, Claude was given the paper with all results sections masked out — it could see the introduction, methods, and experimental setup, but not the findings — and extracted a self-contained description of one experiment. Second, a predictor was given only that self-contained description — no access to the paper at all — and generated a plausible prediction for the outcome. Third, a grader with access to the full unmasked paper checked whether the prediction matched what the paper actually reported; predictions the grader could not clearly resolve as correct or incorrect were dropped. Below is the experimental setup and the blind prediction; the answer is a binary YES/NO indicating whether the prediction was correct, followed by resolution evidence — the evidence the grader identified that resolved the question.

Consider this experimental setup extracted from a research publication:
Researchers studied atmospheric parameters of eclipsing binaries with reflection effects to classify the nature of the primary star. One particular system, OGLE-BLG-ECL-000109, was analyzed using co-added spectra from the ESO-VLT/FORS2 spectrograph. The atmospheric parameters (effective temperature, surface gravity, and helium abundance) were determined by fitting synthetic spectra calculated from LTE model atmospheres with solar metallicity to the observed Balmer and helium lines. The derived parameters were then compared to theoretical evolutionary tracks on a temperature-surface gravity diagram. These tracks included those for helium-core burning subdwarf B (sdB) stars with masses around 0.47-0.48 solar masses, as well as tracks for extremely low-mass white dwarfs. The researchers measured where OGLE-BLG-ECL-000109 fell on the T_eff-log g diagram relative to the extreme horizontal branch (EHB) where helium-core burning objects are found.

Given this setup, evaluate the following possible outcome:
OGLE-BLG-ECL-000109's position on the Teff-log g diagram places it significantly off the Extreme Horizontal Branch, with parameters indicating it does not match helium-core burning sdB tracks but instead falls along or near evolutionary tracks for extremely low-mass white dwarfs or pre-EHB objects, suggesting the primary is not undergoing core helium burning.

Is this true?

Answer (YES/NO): YES